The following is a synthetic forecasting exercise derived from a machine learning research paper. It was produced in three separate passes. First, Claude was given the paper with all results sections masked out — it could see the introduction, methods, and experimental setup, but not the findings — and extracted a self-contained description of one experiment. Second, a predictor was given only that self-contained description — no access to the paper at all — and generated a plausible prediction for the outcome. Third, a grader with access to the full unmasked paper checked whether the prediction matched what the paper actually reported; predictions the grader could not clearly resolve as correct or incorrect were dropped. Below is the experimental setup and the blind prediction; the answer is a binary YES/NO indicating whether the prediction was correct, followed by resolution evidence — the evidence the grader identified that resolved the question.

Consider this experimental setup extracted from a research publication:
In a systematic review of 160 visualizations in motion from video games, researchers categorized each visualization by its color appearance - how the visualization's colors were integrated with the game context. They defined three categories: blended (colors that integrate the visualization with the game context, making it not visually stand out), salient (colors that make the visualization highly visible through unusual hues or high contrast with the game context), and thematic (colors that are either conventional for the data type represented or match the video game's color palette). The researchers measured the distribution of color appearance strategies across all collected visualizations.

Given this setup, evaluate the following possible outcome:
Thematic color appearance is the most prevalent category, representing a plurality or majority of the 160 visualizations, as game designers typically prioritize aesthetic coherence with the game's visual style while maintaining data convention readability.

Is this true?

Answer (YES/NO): YES